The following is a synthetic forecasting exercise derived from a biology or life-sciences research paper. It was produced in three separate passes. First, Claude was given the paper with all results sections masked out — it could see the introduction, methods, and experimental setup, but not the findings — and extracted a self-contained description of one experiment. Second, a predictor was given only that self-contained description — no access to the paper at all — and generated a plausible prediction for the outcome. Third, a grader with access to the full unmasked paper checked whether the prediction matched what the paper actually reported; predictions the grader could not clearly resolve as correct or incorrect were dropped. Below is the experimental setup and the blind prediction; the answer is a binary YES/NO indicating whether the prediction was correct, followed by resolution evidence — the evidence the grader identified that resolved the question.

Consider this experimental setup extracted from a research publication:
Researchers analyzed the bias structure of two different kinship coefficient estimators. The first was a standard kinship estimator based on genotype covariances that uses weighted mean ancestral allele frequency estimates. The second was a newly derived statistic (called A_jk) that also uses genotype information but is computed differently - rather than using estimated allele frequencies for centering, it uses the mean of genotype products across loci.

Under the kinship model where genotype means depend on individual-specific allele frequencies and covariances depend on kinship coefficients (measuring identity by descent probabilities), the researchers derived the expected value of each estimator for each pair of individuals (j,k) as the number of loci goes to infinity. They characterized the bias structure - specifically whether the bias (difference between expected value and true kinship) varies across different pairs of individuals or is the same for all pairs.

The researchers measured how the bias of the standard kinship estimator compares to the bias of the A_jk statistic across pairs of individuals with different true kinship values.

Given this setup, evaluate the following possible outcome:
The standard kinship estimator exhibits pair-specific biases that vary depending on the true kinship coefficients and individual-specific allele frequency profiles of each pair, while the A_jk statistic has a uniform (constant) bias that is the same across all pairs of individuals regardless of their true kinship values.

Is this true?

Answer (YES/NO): YES